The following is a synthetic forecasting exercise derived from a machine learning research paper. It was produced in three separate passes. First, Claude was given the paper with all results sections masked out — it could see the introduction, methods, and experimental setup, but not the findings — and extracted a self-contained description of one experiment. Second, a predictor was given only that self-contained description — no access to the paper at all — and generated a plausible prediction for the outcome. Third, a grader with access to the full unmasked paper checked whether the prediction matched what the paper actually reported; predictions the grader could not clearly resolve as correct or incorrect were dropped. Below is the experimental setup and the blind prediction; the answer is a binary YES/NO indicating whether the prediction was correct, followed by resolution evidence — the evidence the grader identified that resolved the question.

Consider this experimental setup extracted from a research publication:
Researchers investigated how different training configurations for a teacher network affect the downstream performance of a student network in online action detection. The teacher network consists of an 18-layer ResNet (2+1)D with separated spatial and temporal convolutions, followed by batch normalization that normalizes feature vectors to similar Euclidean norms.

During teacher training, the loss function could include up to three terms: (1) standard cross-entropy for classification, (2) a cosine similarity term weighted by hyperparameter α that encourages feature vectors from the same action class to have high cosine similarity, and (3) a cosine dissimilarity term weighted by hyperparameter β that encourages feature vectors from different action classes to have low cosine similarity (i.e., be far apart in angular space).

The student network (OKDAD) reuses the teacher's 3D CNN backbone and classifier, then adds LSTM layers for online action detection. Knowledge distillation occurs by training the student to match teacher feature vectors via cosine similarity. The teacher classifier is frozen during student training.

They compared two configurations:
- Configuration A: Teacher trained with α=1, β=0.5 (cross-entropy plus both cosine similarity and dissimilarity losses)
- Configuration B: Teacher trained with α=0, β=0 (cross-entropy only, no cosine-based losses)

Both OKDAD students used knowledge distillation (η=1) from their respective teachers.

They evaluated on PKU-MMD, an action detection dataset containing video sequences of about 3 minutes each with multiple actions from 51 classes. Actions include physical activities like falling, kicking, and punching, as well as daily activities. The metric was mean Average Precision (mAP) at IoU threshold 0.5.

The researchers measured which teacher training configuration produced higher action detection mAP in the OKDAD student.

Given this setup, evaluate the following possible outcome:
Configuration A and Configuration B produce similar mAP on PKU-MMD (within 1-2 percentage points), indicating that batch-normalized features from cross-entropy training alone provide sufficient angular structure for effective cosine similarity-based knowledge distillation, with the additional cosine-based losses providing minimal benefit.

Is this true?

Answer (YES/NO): NO